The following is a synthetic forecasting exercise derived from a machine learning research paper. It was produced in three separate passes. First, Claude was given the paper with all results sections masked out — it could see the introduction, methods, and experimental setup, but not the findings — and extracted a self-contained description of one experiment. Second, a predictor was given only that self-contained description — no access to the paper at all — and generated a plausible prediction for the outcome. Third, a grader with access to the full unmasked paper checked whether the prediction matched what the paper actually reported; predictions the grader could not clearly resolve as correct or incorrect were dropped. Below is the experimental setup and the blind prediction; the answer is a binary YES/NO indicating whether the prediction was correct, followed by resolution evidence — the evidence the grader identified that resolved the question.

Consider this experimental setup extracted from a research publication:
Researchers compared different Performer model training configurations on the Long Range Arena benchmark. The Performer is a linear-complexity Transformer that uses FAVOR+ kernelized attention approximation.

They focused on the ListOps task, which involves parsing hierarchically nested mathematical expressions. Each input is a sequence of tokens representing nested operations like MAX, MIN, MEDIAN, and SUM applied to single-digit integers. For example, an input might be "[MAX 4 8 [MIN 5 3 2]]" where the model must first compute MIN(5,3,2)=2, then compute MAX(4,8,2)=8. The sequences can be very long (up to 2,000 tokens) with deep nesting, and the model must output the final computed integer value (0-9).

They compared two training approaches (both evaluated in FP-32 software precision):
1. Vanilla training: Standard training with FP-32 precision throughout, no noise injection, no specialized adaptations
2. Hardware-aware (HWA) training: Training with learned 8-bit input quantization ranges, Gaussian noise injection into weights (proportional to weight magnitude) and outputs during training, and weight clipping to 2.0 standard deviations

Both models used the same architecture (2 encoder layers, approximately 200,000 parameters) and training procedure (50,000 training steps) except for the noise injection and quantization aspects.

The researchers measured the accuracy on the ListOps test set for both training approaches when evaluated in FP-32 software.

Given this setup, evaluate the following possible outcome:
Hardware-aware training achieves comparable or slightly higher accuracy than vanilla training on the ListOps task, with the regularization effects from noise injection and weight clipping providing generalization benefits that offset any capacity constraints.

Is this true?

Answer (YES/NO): YES